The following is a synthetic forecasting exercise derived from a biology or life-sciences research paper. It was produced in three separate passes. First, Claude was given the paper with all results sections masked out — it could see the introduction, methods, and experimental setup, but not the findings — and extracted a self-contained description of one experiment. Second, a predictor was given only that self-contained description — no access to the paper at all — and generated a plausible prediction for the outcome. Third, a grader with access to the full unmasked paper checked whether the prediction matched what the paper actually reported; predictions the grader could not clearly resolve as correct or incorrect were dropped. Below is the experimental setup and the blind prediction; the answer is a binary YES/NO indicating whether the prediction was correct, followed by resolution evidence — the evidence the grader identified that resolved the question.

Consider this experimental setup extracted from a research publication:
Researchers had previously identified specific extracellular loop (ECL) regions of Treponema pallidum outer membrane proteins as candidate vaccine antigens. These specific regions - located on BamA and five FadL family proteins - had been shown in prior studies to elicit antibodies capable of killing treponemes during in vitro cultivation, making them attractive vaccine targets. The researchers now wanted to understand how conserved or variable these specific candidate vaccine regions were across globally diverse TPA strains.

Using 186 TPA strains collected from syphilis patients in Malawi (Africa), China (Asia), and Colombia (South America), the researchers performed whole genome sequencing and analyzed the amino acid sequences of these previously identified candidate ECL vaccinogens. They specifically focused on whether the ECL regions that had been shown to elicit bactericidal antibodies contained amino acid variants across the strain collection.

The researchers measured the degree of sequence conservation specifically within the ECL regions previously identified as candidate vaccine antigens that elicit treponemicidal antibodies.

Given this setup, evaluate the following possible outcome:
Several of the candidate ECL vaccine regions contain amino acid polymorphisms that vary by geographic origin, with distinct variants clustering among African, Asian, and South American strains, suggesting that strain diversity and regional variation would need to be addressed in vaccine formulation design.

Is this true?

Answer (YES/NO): NO